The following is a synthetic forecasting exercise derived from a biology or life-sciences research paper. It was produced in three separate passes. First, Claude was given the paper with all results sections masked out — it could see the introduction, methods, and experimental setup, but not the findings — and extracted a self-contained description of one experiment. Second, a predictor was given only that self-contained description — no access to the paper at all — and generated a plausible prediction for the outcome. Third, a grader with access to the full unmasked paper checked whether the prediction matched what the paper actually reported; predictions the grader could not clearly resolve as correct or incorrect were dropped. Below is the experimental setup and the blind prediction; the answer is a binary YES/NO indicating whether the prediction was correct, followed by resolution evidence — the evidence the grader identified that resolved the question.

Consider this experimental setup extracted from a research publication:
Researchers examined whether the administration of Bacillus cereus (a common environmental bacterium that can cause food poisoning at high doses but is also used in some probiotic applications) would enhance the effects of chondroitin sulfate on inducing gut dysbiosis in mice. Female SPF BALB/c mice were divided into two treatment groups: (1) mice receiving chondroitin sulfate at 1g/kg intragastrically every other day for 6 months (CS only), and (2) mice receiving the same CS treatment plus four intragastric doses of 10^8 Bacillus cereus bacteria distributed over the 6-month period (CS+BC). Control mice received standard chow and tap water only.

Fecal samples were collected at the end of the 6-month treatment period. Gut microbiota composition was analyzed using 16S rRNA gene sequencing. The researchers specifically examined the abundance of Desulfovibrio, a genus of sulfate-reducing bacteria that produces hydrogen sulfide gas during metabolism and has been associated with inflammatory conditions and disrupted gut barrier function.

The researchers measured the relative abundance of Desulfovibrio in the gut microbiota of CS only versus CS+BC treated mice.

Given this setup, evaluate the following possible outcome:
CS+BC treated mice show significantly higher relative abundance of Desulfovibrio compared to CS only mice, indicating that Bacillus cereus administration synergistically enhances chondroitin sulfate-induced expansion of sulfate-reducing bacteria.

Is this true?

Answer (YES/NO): NO